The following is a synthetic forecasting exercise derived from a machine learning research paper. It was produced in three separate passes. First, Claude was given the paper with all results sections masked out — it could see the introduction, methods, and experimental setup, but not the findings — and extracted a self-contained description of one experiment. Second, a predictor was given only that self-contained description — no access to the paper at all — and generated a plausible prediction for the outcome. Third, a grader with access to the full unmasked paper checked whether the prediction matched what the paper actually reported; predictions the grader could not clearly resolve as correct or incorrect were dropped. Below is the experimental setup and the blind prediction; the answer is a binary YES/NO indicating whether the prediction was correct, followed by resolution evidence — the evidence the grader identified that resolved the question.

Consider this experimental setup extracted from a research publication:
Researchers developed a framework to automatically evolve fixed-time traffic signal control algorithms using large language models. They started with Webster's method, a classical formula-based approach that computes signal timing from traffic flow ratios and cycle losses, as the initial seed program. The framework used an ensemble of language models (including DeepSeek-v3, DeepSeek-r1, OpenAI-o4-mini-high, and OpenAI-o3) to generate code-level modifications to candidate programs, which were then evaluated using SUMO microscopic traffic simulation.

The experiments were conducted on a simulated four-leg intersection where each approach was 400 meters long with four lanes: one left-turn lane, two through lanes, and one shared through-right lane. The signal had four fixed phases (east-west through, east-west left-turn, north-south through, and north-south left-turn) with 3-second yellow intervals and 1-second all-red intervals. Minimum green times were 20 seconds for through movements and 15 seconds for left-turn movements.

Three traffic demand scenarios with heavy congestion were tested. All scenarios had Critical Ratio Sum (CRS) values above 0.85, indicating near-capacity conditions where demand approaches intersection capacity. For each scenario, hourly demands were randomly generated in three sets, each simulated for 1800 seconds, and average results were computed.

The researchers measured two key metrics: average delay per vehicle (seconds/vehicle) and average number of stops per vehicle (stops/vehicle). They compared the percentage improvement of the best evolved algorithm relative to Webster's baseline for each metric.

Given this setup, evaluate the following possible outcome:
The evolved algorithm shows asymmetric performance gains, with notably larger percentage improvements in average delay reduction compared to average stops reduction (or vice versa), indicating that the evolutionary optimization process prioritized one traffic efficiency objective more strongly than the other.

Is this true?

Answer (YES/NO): NO